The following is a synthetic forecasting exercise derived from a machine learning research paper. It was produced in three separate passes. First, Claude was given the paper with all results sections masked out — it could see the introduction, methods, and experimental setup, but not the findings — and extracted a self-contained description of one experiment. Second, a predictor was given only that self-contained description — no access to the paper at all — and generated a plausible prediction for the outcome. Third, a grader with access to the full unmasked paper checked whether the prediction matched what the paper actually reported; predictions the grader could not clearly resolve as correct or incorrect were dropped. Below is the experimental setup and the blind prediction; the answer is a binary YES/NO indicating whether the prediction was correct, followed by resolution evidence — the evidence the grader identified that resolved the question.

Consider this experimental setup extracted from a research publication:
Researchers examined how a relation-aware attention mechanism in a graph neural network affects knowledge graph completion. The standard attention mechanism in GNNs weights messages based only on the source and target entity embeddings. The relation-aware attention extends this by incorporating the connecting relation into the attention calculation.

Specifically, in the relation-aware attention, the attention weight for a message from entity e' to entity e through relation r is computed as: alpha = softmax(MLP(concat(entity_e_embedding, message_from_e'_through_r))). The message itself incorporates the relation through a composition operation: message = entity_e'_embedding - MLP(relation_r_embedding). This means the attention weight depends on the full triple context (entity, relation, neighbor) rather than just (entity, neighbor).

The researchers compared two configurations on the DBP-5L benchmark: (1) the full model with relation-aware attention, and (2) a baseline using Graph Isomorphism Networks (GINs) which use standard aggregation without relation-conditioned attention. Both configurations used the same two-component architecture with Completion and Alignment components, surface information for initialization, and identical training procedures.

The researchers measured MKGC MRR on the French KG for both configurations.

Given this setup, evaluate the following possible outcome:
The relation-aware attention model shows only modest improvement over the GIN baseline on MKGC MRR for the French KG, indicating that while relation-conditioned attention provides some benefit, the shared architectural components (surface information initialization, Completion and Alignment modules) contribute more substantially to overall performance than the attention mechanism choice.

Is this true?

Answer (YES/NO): YES